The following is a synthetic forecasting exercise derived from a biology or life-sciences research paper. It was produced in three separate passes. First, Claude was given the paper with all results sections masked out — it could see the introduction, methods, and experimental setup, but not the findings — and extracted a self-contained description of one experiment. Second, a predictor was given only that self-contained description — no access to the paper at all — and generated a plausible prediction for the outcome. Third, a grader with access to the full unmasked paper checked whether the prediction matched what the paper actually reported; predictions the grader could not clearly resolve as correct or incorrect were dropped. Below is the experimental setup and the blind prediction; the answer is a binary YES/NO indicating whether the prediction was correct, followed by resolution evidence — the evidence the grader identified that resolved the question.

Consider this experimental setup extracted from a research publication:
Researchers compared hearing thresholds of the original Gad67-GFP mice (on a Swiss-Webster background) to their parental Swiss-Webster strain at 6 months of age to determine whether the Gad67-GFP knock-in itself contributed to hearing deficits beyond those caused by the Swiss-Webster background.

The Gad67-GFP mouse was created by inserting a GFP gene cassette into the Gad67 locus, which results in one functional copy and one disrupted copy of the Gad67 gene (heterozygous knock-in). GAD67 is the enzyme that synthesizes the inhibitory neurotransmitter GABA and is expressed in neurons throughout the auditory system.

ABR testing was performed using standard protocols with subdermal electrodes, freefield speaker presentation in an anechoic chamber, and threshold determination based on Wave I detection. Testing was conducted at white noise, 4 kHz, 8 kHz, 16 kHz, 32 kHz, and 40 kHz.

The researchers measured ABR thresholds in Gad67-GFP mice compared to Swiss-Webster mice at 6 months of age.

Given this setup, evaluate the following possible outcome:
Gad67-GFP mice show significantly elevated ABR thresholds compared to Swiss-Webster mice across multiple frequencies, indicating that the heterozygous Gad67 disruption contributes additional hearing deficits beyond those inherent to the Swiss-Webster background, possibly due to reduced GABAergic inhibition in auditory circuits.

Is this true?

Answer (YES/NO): NO